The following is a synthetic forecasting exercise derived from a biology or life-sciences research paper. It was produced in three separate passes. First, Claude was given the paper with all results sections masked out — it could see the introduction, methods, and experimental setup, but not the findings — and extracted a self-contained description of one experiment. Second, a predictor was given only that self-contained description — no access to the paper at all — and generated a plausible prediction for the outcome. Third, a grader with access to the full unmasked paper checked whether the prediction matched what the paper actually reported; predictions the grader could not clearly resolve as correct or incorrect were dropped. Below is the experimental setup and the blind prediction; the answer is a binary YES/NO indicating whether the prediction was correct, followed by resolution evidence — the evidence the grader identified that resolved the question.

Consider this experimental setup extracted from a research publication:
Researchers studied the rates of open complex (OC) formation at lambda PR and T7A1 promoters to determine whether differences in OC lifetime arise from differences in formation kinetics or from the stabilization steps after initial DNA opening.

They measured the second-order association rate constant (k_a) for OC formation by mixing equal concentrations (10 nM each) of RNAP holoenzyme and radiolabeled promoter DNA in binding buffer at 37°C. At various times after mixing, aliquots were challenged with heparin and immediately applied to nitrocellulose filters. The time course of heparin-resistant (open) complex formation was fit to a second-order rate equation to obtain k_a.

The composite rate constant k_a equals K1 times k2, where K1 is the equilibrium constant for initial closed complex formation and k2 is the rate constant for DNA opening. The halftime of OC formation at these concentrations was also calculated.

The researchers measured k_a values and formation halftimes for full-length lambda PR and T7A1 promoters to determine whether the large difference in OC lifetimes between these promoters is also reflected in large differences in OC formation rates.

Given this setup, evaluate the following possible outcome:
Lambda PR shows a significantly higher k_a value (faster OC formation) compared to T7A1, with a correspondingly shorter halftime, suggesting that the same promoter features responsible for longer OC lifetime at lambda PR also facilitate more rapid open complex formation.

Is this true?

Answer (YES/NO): NO